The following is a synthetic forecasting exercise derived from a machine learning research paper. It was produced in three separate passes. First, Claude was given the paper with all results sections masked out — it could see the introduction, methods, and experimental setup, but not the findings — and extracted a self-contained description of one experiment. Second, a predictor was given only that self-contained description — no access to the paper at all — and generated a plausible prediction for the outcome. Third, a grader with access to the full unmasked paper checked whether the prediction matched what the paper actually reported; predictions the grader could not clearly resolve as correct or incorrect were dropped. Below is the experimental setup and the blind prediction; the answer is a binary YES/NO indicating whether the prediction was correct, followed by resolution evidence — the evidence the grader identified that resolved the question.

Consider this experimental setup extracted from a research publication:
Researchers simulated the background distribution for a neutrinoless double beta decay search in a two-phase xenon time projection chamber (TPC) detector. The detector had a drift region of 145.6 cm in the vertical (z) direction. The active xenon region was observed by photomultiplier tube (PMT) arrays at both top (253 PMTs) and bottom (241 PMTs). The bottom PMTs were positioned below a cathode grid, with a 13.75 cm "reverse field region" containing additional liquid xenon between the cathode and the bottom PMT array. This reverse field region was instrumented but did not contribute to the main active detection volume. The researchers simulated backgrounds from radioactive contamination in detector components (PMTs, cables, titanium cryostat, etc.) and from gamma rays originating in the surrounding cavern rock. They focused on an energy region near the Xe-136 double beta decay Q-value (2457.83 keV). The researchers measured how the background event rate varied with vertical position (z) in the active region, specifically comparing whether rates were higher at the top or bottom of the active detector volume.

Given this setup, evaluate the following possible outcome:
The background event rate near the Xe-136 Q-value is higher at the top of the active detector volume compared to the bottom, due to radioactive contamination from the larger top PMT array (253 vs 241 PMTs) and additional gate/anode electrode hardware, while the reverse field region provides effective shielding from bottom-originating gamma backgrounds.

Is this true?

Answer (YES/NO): YES